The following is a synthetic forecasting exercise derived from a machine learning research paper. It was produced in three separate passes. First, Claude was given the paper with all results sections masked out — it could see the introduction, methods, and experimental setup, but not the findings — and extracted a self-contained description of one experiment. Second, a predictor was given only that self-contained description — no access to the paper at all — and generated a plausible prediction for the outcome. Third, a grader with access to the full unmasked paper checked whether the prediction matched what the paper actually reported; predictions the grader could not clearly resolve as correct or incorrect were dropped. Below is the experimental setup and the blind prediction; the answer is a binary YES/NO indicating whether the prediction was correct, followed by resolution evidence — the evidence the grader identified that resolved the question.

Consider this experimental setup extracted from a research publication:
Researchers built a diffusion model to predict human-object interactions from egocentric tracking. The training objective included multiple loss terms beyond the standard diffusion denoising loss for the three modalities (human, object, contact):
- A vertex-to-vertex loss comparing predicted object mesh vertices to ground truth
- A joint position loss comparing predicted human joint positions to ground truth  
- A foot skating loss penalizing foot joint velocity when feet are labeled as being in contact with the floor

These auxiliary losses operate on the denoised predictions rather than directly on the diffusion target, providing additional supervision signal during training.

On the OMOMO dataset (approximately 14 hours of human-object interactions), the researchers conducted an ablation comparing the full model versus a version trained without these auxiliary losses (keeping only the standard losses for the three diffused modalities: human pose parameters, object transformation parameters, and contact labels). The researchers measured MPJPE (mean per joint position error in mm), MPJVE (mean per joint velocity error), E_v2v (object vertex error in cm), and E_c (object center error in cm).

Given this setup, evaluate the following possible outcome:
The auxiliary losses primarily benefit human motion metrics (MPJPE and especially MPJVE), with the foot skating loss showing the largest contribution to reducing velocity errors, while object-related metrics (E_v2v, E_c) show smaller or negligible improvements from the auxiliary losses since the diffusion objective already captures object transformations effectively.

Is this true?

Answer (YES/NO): NO